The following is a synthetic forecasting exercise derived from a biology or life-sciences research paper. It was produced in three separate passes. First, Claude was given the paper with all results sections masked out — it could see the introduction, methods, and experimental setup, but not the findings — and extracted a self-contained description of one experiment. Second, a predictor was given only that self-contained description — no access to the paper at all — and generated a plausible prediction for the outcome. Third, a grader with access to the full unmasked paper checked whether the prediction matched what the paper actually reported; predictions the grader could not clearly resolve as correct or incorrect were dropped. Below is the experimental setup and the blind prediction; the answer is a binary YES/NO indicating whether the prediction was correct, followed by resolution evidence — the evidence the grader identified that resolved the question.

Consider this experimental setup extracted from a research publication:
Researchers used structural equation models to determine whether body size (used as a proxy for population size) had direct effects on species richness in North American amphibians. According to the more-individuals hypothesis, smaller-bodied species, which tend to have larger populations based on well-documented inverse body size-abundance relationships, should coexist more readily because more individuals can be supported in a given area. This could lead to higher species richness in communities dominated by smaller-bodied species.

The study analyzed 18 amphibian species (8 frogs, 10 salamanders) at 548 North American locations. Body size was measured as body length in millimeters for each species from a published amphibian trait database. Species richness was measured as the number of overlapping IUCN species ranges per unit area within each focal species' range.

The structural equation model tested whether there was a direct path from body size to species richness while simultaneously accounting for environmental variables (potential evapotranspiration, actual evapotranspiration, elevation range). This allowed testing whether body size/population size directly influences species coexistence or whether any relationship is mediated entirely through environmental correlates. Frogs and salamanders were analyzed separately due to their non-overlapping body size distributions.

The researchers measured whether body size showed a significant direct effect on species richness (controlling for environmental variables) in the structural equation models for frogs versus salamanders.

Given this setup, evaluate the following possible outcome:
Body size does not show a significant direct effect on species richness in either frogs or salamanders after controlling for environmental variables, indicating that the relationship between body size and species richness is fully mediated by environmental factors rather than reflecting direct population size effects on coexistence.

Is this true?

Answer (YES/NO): NO